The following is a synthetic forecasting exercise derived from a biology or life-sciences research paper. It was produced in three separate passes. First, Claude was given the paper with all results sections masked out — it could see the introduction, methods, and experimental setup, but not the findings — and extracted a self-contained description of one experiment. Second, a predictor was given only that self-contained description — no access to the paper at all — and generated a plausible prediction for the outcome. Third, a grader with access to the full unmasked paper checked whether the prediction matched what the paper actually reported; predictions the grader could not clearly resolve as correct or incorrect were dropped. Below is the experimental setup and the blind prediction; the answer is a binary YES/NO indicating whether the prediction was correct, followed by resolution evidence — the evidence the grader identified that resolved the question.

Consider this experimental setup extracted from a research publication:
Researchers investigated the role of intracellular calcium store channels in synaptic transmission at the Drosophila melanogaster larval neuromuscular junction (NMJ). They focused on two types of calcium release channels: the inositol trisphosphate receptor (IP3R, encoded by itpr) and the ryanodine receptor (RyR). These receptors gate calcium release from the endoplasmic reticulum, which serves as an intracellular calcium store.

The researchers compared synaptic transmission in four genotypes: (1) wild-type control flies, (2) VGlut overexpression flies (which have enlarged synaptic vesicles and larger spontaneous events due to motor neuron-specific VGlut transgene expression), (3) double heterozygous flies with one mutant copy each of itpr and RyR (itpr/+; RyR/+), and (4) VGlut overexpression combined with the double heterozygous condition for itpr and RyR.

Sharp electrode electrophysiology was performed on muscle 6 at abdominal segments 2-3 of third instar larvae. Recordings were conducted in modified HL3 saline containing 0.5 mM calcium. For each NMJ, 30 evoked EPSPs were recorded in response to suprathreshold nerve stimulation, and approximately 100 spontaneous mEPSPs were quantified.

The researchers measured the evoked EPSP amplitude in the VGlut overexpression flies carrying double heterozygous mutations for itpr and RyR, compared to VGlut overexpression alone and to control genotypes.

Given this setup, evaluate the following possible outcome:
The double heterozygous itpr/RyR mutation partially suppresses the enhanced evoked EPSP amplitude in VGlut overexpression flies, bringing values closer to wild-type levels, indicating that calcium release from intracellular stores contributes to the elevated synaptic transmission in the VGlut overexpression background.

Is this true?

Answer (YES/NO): NO